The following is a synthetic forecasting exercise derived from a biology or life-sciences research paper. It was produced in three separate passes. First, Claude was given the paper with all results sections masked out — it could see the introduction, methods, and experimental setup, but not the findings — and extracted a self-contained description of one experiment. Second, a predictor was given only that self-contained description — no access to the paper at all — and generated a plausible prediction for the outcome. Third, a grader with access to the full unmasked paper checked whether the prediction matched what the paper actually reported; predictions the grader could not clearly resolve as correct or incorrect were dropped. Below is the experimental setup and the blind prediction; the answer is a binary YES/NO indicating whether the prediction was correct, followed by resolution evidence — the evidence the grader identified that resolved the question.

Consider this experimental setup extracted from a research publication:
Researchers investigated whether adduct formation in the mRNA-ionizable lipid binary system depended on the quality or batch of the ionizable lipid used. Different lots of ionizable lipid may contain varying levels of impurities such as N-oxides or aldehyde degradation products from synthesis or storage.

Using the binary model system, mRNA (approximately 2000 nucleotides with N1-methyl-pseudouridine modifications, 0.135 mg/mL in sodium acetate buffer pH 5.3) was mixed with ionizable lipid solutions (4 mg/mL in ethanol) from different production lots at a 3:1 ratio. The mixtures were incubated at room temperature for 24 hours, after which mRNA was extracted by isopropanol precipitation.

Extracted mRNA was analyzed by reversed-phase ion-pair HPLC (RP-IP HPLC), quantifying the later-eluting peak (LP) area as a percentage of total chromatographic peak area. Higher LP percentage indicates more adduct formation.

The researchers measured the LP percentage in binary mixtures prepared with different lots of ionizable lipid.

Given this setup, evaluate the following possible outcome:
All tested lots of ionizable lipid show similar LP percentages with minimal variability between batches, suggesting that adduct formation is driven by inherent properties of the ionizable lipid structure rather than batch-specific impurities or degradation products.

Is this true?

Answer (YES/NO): NO